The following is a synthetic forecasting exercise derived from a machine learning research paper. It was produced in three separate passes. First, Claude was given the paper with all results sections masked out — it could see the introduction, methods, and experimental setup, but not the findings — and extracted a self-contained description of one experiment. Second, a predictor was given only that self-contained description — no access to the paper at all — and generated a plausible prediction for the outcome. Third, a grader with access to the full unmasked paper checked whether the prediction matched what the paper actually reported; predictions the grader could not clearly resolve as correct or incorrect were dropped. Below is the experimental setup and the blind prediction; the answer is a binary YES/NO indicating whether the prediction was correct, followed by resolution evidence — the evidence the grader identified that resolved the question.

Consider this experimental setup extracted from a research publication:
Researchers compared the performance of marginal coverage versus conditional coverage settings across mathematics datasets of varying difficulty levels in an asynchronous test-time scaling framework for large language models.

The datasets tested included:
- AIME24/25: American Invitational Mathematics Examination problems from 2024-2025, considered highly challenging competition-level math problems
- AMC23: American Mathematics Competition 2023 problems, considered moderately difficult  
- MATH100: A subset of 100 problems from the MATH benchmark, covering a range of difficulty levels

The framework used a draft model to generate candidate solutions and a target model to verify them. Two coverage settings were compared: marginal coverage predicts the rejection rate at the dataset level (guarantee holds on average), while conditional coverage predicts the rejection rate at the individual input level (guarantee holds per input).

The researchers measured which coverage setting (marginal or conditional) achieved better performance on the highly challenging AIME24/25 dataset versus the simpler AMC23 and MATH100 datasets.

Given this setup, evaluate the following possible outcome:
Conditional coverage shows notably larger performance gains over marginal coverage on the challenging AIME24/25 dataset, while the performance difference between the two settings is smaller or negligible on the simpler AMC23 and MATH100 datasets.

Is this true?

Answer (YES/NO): NO